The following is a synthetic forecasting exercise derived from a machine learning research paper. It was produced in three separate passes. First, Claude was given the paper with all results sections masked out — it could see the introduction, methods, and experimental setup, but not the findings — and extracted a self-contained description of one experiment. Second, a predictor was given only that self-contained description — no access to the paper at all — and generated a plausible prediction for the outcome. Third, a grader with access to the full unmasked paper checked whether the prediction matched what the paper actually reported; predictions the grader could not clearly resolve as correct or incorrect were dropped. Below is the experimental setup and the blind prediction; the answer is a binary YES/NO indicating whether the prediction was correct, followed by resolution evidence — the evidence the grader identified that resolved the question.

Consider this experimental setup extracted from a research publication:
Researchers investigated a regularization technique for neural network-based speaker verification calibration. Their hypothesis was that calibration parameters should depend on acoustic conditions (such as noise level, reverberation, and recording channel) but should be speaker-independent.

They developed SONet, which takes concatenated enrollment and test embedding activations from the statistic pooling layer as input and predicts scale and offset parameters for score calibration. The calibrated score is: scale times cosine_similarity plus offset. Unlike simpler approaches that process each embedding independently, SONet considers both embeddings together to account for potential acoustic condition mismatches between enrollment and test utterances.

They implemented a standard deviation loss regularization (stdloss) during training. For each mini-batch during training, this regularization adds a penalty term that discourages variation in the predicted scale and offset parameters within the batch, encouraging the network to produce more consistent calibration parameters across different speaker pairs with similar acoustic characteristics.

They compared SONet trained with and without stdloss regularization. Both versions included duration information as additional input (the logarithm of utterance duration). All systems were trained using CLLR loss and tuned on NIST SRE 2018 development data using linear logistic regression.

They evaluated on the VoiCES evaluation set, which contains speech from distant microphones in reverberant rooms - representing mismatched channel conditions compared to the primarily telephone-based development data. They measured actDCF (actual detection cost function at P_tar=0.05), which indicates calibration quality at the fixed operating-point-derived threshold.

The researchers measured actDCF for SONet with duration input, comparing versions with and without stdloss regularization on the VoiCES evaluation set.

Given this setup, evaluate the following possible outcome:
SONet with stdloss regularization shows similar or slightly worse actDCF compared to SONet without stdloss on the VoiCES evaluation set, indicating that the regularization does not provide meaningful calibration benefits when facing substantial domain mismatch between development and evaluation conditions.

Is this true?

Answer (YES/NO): NO